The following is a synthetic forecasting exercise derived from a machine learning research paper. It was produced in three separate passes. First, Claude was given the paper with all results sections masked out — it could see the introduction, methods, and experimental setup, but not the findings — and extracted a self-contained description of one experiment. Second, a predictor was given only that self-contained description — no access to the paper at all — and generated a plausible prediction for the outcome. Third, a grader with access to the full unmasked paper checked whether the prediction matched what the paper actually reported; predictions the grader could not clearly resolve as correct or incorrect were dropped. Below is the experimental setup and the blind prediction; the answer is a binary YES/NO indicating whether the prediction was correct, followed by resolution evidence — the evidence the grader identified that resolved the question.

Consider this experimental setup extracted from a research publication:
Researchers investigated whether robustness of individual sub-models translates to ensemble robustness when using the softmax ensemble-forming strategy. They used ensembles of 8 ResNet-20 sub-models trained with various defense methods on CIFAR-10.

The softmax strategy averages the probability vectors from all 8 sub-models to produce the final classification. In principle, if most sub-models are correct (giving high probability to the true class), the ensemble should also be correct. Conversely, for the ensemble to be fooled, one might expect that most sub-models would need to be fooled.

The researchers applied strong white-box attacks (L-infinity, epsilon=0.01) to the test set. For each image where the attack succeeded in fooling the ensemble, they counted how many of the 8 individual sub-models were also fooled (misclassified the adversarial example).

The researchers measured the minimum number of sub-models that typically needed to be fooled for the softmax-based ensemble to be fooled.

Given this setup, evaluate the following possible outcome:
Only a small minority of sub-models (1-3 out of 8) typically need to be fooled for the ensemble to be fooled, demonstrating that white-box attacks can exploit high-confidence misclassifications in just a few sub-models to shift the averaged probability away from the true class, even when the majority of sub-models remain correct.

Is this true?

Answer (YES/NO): YES